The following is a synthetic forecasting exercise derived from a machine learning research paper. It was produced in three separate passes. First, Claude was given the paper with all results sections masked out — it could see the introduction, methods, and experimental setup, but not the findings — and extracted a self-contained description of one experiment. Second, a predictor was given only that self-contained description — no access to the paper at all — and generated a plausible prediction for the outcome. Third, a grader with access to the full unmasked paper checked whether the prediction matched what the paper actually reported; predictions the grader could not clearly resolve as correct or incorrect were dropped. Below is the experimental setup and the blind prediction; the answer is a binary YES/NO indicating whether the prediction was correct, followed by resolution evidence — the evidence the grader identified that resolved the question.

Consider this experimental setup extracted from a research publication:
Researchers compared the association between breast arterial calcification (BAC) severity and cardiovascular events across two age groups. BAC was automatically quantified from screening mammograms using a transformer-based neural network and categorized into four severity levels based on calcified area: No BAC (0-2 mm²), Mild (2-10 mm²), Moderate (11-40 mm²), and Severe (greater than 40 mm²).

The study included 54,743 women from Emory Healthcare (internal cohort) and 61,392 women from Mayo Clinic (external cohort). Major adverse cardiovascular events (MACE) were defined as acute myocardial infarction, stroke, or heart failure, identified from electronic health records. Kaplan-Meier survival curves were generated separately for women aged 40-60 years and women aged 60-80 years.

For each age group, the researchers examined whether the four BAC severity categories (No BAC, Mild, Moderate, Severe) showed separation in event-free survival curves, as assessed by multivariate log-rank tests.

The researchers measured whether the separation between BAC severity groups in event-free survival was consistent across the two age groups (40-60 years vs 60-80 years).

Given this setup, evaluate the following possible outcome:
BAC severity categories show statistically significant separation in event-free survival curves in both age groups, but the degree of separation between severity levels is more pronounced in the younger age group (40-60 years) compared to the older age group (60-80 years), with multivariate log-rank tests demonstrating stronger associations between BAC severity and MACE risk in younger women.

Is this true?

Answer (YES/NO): NO